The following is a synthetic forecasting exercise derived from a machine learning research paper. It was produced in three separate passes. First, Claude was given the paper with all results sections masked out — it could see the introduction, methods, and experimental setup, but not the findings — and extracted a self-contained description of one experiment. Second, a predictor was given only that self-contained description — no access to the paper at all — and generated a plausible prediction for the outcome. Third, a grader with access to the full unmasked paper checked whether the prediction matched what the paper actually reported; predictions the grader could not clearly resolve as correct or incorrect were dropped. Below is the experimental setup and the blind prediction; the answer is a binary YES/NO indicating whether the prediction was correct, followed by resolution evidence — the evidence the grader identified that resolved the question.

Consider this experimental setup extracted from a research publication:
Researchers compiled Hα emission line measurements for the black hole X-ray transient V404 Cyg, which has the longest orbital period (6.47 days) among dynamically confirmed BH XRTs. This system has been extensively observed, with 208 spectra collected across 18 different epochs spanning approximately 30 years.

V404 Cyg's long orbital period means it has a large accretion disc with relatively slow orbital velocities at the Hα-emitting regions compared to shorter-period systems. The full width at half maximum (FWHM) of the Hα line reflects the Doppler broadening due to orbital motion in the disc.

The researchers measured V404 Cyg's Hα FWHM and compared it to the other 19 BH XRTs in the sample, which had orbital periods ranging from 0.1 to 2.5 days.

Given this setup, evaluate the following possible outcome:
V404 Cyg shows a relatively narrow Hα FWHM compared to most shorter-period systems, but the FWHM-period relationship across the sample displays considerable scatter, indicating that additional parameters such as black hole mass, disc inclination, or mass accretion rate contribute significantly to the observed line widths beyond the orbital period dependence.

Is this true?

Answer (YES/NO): YES